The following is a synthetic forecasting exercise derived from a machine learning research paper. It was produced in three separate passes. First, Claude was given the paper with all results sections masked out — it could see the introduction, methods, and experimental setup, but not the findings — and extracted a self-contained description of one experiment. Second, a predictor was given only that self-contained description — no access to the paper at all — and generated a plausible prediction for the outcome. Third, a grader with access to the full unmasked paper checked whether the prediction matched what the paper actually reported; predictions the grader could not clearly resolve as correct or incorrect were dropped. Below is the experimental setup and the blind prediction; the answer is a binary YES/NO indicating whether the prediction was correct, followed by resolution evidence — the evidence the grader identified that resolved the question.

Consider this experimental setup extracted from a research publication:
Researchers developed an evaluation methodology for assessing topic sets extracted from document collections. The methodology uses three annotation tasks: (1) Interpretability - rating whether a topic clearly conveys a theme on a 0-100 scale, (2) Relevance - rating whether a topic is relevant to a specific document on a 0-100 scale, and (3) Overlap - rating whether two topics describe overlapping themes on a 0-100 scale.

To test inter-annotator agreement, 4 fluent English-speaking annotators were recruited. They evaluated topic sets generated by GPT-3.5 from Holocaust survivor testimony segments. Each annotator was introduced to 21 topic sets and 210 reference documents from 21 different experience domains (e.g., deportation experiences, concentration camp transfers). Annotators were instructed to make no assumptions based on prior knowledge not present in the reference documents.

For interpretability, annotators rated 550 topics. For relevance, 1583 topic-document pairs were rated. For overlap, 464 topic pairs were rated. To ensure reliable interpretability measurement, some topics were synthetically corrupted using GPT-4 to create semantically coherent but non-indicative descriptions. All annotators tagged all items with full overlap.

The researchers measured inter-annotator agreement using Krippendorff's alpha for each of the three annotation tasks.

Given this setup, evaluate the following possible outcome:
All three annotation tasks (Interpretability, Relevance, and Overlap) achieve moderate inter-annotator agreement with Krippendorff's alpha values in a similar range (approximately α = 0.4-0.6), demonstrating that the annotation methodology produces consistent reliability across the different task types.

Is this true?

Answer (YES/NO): NO